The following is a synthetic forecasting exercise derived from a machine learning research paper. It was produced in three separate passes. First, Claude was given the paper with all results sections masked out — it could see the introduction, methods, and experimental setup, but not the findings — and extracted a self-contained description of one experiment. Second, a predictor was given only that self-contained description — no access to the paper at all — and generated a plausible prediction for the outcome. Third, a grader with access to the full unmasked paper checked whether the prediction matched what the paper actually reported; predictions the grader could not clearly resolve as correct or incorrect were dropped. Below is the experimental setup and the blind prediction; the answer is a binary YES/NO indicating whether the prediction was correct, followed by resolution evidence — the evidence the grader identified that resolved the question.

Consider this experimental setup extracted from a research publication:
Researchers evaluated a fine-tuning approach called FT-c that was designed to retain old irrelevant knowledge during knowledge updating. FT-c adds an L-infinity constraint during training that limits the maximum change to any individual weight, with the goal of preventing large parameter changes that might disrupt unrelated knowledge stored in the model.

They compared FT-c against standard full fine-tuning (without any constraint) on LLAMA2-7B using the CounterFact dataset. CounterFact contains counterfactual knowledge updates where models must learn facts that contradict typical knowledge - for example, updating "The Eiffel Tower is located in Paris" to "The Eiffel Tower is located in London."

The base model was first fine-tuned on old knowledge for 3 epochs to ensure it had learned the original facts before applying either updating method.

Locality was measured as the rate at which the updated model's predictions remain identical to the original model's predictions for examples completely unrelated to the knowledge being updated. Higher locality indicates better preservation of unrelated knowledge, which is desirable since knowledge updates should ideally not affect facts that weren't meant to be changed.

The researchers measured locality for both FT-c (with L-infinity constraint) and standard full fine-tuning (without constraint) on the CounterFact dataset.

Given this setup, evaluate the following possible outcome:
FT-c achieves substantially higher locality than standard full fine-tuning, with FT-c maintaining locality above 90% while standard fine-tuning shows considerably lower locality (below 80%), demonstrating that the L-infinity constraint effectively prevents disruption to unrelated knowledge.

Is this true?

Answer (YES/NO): NO